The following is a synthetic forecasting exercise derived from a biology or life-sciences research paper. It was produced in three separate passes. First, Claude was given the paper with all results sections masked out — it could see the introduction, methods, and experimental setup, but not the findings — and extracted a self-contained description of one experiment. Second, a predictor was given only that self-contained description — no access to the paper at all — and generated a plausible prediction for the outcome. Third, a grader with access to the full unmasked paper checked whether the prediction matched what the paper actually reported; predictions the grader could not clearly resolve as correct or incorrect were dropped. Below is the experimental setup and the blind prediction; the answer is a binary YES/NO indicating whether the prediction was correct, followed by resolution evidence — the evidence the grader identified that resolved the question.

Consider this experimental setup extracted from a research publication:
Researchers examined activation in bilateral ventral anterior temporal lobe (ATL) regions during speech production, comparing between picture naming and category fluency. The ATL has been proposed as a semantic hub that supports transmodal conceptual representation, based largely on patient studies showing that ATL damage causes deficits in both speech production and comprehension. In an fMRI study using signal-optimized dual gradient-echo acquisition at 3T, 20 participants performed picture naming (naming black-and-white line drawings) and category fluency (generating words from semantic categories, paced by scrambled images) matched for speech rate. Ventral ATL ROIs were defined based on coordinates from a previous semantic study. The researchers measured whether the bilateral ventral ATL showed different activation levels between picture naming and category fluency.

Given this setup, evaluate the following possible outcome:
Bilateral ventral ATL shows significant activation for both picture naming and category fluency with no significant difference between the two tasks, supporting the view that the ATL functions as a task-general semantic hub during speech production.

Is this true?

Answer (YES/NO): NO